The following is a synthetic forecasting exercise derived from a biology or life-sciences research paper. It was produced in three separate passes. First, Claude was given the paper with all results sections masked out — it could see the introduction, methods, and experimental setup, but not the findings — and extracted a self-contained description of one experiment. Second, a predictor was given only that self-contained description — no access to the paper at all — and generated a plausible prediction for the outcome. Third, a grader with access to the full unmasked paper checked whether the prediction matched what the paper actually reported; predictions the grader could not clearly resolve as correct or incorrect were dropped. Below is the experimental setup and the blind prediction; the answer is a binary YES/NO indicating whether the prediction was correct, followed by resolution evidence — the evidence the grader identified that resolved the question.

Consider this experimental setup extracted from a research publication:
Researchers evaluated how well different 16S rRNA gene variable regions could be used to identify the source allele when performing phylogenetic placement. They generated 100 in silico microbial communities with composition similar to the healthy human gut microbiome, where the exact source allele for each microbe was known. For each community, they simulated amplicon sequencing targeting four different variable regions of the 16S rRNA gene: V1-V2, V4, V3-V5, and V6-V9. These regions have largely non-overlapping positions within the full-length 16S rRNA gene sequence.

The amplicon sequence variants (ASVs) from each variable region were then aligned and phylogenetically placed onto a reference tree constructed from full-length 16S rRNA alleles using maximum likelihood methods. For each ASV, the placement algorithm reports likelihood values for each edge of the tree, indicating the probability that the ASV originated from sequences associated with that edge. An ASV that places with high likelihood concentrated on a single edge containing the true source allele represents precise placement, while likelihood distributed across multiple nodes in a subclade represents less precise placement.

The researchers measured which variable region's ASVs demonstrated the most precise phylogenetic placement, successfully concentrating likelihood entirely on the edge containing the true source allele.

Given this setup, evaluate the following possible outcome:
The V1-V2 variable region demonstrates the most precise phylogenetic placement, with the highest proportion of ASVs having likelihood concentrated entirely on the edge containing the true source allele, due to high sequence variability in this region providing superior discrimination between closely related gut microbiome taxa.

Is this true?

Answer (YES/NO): NO